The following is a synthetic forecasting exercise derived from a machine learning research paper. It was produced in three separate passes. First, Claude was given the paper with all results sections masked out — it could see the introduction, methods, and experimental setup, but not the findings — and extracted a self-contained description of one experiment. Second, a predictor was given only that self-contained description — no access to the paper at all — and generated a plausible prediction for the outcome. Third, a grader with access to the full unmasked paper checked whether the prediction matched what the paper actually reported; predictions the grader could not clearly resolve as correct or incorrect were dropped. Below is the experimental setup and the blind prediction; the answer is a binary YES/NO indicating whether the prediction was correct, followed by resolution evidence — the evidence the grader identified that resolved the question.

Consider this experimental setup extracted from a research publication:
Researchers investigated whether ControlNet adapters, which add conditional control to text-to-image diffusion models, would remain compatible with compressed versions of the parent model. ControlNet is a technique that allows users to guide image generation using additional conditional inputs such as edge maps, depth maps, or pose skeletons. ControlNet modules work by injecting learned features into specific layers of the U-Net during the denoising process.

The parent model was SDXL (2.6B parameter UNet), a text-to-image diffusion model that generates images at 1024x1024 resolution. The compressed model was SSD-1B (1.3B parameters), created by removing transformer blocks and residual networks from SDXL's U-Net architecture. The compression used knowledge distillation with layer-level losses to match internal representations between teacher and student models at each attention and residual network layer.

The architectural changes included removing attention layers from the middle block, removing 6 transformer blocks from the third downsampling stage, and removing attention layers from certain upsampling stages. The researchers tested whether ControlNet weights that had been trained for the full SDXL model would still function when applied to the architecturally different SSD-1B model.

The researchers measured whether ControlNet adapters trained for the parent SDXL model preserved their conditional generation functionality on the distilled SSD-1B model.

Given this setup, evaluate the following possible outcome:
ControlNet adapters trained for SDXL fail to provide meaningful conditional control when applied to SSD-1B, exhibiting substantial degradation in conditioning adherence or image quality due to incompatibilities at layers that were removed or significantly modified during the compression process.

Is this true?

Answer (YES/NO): NO